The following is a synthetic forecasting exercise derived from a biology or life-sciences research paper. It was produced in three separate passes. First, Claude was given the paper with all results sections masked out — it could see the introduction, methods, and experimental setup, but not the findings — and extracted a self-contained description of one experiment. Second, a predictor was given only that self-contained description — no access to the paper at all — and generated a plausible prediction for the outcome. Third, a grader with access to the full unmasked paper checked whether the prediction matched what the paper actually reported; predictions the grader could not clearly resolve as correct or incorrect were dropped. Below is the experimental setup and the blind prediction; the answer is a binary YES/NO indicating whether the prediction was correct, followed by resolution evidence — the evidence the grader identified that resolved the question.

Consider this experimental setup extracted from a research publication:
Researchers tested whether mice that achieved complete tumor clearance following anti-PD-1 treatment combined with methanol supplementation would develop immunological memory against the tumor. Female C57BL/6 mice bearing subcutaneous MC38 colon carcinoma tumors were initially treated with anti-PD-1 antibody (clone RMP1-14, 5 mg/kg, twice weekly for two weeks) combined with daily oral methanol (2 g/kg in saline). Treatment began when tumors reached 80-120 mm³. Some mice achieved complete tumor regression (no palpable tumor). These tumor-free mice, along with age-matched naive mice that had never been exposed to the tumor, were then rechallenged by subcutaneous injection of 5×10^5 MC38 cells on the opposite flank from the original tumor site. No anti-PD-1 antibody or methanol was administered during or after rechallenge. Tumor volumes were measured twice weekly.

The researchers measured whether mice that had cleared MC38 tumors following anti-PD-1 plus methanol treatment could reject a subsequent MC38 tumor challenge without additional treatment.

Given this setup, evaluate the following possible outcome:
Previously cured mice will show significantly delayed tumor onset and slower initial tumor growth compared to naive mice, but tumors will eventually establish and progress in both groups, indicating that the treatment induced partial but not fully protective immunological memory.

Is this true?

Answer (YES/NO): NO